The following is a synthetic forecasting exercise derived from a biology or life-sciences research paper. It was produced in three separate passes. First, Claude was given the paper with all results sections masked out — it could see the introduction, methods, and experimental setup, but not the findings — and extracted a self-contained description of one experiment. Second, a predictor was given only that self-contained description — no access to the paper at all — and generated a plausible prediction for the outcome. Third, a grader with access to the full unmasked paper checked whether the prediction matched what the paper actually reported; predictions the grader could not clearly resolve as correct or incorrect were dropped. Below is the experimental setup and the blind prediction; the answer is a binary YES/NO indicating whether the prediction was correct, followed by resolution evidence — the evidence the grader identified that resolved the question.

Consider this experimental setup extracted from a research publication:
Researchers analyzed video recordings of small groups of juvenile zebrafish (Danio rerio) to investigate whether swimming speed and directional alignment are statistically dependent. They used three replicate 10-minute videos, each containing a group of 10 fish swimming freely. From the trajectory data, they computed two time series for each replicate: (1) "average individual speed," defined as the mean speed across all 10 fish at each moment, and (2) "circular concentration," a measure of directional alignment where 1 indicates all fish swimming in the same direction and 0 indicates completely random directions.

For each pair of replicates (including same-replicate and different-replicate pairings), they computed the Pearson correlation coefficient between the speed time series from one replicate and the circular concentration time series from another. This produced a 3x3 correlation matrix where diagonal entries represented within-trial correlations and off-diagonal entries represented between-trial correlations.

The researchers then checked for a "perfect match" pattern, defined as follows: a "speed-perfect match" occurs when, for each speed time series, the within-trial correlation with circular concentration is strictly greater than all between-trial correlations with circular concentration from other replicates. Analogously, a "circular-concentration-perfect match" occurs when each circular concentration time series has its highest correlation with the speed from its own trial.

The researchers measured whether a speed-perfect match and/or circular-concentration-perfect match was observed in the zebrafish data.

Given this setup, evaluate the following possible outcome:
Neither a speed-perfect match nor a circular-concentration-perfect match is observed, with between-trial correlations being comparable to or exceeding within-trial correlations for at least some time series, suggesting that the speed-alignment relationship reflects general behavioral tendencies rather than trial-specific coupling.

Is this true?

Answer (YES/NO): NO